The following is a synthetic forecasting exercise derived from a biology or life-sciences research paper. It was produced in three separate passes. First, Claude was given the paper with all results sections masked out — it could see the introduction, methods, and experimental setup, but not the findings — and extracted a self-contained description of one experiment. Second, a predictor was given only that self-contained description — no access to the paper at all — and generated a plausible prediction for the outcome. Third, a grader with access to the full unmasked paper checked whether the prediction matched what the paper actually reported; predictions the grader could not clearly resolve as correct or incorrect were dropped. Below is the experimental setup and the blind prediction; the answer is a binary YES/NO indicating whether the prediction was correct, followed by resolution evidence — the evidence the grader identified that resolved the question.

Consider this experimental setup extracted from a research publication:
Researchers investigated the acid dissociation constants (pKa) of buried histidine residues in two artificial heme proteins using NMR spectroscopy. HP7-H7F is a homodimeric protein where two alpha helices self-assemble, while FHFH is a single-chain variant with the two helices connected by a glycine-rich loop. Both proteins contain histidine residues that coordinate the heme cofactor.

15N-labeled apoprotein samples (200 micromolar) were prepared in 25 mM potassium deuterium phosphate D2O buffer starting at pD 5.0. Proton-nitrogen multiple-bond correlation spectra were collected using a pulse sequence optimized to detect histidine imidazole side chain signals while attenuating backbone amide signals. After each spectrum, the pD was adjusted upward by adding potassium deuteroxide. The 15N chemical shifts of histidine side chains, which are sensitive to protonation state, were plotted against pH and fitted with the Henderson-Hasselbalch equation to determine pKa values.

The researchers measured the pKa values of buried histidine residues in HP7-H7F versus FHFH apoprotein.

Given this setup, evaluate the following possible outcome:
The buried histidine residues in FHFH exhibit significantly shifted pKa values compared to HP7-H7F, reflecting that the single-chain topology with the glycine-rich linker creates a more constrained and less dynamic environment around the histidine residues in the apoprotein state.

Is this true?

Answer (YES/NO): YES